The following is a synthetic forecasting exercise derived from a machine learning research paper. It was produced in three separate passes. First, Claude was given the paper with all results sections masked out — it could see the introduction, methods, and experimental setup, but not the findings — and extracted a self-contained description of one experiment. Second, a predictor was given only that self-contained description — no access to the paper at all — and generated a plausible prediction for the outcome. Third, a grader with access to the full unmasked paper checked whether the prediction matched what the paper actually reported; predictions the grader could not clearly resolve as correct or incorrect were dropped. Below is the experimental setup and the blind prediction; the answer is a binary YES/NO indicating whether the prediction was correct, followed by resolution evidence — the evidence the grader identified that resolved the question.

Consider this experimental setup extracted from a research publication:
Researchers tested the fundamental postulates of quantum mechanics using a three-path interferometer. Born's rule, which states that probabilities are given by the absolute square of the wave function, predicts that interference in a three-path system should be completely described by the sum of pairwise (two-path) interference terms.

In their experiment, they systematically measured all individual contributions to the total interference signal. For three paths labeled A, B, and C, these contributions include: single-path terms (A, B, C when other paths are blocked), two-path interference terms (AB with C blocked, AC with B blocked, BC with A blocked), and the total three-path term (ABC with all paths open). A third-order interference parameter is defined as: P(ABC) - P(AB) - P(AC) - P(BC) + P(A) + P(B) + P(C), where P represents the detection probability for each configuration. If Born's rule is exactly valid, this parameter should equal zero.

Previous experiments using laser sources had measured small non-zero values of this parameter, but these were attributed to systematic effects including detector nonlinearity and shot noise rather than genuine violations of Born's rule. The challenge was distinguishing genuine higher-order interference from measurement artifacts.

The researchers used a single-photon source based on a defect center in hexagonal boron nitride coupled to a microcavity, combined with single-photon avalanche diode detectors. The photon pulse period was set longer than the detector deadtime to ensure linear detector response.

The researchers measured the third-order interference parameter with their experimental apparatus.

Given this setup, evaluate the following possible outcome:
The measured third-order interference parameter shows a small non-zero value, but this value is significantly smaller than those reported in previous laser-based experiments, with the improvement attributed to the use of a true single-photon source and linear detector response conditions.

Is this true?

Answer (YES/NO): NO